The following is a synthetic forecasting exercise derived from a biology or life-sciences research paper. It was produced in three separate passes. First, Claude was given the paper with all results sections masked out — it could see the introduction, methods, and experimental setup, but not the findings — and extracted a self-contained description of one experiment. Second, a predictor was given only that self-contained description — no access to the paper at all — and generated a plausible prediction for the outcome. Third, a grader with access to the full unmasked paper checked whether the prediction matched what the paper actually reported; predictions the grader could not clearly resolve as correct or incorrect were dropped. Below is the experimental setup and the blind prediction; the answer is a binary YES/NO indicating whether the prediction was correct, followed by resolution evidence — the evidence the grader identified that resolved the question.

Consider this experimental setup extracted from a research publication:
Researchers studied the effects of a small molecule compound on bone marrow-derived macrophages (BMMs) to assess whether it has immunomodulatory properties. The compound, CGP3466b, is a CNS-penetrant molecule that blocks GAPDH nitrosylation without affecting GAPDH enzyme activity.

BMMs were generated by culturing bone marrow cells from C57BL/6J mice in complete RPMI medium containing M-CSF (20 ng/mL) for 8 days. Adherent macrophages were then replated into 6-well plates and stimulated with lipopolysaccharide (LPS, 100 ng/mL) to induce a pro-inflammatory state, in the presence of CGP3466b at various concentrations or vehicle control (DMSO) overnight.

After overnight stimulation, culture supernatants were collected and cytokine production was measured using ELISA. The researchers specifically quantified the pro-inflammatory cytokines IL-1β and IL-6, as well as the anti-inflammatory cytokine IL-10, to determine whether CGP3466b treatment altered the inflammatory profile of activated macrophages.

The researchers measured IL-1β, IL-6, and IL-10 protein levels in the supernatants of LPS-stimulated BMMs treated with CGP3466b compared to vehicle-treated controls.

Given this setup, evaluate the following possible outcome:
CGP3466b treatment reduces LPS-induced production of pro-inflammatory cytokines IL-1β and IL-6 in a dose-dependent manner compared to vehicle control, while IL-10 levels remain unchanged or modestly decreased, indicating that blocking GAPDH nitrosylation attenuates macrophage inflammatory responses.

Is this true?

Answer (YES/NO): NO